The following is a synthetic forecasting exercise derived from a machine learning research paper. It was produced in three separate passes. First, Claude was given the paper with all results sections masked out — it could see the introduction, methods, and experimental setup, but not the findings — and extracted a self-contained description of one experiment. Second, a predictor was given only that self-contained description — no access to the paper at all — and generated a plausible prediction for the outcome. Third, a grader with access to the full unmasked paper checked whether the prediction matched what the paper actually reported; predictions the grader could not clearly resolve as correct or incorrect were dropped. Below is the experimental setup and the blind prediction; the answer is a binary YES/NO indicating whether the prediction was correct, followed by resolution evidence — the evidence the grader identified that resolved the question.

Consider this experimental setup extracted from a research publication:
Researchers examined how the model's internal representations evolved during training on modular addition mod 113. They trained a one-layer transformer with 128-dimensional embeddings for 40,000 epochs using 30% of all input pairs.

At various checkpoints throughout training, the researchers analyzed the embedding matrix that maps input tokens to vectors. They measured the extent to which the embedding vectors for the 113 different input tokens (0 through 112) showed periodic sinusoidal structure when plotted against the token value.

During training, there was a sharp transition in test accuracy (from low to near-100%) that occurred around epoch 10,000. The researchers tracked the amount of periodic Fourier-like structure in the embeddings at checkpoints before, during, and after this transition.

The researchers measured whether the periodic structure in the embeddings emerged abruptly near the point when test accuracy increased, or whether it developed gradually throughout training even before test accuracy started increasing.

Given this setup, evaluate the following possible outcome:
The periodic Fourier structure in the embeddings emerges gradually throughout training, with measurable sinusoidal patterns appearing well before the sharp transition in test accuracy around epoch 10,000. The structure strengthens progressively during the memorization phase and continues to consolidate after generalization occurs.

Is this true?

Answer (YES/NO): NO